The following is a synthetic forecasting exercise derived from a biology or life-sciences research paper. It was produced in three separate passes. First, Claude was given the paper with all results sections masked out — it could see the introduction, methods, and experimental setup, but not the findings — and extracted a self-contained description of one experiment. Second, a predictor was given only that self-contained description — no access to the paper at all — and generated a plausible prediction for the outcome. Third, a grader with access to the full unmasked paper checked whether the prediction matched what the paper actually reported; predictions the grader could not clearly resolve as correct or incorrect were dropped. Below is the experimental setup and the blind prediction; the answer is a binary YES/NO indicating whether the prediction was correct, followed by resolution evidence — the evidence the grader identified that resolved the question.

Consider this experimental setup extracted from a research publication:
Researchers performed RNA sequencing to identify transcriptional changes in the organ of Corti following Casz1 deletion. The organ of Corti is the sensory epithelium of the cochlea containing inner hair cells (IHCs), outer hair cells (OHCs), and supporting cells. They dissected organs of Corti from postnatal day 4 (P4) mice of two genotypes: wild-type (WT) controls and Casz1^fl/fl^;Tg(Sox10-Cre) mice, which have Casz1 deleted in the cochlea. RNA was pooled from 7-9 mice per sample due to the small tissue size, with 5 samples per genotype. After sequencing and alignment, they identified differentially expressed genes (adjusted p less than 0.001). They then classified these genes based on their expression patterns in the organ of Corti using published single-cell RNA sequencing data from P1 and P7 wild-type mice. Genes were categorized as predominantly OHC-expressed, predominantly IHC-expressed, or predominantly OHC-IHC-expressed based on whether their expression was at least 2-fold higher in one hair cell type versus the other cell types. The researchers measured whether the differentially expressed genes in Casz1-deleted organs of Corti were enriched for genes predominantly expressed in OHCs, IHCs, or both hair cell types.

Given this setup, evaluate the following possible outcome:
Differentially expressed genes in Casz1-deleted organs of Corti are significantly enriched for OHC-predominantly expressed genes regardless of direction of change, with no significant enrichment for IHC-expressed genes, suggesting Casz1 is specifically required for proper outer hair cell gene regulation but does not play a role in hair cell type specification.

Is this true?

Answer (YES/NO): NO